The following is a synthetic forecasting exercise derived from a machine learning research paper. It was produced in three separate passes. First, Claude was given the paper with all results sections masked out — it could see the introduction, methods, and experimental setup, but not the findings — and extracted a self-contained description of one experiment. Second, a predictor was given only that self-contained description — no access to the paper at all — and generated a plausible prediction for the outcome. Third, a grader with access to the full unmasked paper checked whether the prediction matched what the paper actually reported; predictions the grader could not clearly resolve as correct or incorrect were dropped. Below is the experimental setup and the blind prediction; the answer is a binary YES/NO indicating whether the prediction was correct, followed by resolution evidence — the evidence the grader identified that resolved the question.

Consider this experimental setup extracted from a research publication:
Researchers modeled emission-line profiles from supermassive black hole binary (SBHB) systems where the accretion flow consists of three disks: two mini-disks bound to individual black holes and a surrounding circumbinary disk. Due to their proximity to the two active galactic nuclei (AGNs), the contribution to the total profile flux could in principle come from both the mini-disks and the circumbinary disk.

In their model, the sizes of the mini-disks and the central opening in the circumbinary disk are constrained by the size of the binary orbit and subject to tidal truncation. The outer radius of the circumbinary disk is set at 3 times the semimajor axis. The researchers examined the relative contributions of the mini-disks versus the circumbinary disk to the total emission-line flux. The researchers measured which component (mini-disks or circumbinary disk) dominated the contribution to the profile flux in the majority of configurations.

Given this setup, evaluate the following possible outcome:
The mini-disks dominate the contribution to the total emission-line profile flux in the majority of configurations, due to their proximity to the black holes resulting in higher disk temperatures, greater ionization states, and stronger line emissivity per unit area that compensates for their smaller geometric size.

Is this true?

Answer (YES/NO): YES